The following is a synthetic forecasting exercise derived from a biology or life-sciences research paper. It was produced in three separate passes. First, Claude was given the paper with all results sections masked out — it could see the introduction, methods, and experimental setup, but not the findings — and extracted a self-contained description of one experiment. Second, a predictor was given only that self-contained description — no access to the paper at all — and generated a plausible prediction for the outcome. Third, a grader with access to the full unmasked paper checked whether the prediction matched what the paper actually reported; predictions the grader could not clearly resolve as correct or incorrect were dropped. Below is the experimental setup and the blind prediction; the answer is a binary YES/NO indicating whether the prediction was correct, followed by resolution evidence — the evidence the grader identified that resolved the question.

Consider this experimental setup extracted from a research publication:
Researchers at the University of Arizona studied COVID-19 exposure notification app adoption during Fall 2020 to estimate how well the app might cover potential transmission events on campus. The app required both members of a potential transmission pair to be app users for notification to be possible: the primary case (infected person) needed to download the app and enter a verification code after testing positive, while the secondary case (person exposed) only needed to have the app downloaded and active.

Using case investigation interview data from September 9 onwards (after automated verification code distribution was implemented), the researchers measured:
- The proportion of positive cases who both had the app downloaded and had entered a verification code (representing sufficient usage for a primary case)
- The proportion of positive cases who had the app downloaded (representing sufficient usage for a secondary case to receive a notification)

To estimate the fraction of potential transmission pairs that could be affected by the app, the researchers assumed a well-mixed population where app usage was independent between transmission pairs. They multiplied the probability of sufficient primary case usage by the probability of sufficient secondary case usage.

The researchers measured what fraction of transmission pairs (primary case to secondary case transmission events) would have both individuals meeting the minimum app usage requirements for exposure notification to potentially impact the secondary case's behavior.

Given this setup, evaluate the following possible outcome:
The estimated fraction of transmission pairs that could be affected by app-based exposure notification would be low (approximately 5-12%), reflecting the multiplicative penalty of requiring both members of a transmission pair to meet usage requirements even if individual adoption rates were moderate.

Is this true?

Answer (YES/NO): YES